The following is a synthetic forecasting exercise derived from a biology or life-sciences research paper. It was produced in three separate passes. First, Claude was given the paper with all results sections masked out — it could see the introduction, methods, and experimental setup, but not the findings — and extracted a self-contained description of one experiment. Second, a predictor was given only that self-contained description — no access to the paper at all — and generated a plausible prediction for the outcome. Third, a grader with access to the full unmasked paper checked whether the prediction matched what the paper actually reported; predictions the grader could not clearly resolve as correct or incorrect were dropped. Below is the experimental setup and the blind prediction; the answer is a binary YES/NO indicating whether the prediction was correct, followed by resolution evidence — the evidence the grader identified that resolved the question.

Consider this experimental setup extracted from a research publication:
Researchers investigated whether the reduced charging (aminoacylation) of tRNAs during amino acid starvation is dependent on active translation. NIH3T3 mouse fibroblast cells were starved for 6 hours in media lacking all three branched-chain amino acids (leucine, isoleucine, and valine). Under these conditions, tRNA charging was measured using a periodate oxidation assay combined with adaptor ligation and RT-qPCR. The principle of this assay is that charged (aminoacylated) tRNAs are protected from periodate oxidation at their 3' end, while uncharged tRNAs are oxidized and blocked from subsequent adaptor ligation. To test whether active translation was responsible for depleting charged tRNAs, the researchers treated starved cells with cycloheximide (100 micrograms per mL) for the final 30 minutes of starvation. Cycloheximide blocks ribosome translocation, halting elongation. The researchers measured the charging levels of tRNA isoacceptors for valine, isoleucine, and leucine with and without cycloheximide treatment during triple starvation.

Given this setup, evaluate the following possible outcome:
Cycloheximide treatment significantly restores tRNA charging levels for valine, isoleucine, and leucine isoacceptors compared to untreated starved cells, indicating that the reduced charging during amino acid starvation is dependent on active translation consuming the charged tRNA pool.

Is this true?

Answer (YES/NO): NO